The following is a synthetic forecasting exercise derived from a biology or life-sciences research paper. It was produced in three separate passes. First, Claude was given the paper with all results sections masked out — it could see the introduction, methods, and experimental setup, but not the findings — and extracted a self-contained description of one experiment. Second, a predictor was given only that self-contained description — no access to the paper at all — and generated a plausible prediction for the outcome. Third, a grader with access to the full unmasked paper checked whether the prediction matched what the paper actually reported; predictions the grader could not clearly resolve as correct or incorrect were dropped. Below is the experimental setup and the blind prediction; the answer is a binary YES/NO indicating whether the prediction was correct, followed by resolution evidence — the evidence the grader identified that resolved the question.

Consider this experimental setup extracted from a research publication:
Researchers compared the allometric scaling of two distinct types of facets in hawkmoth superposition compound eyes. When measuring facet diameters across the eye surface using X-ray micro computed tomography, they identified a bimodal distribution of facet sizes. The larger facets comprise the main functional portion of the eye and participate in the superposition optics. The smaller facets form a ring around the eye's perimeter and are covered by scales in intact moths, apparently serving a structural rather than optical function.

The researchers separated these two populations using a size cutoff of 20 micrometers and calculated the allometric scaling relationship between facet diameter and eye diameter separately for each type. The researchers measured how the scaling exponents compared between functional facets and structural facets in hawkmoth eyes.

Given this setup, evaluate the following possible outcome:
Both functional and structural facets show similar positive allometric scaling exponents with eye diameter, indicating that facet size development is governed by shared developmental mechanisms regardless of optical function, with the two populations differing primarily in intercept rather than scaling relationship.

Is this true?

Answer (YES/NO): NO